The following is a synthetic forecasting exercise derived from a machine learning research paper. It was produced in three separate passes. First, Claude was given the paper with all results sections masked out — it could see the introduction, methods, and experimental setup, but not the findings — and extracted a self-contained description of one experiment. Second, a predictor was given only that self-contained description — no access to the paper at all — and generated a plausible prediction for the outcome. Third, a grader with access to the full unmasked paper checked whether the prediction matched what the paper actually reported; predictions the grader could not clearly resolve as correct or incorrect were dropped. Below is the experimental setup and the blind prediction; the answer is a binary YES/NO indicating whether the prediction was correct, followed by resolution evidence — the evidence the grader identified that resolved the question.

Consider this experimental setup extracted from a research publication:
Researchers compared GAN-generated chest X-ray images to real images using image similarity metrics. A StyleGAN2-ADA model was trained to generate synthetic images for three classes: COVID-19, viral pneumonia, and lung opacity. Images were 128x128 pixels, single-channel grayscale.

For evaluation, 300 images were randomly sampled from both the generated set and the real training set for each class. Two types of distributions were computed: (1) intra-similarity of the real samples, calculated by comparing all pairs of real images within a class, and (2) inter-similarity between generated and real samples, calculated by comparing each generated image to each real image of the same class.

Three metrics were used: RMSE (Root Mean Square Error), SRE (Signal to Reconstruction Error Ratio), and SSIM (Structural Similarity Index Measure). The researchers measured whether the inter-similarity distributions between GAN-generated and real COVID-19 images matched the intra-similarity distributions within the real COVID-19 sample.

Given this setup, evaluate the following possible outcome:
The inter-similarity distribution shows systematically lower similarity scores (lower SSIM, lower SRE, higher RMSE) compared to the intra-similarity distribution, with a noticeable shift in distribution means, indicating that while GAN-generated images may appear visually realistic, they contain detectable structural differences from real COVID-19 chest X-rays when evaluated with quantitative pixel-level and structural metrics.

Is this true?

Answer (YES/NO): NO